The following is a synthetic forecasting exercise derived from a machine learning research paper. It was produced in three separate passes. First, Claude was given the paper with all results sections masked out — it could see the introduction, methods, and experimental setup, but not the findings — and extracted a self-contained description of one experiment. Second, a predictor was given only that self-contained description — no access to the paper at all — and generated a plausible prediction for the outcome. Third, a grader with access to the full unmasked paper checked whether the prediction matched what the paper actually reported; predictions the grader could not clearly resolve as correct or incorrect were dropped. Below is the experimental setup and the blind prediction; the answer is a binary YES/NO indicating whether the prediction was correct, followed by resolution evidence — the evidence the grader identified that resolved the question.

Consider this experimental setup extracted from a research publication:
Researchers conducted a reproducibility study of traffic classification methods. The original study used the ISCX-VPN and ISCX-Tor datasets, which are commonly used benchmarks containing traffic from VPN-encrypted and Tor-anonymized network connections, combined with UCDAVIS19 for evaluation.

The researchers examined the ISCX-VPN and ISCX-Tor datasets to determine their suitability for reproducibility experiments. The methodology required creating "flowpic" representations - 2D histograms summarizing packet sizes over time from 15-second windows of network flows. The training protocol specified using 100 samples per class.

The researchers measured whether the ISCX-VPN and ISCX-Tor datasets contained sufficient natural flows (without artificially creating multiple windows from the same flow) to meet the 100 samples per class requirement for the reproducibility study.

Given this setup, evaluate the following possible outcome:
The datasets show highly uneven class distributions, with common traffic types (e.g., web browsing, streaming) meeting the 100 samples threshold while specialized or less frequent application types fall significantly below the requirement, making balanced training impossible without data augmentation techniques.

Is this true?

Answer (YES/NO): NO